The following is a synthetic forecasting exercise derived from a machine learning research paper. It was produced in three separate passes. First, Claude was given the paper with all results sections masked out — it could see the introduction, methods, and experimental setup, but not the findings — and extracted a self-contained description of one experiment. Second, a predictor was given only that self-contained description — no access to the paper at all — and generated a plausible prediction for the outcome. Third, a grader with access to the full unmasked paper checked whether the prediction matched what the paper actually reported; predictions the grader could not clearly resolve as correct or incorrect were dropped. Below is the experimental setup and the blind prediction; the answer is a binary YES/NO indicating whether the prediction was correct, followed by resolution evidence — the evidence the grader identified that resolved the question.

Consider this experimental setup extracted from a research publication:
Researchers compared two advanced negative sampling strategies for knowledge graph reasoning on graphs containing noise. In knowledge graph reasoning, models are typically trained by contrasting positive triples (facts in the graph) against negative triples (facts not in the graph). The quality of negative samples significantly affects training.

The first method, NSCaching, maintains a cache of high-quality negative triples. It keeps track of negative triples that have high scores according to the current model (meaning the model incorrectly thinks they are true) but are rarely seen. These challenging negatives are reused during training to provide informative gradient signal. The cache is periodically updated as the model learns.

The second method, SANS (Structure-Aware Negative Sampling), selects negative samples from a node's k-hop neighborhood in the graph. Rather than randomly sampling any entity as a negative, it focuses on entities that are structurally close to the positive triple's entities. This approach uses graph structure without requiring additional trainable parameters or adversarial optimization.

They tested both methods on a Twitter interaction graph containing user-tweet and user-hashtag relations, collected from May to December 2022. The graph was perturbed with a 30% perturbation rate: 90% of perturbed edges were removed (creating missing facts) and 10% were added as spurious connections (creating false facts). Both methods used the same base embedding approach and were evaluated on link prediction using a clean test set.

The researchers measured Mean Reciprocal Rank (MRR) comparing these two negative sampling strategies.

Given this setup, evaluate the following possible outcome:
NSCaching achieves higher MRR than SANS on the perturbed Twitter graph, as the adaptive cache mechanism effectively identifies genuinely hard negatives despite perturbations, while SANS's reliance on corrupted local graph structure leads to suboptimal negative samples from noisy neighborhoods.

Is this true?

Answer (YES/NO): NO